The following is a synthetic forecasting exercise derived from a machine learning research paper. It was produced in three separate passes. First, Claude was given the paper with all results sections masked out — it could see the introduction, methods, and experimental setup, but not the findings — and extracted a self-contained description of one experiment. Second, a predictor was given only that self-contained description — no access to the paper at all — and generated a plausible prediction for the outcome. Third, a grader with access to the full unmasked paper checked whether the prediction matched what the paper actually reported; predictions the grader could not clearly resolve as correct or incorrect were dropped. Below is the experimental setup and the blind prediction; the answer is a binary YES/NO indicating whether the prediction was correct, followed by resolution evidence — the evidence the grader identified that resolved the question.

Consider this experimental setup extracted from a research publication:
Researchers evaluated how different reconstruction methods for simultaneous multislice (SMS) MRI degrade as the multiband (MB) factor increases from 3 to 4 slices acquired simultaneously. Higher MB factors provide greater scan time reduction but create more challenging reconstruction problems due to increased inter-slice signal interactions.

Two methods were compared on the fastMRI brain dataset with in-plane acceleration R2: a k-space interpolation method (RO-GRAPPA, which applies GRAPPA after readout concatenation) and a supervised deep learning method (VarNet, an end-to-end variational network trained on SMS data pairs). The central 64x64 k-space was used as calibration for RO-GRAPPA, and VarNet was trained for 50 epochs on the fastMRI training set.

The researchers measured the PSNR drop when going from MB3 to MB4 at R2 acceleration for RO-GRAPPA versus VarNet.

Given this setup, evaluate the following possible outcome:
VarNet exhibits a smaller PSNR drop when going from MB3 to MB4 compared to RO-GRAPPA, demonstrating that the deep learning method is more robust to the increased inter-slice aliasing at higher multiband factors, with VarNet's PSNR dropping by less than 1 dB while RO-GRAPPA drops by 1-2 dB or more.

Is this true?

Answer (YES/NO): NO